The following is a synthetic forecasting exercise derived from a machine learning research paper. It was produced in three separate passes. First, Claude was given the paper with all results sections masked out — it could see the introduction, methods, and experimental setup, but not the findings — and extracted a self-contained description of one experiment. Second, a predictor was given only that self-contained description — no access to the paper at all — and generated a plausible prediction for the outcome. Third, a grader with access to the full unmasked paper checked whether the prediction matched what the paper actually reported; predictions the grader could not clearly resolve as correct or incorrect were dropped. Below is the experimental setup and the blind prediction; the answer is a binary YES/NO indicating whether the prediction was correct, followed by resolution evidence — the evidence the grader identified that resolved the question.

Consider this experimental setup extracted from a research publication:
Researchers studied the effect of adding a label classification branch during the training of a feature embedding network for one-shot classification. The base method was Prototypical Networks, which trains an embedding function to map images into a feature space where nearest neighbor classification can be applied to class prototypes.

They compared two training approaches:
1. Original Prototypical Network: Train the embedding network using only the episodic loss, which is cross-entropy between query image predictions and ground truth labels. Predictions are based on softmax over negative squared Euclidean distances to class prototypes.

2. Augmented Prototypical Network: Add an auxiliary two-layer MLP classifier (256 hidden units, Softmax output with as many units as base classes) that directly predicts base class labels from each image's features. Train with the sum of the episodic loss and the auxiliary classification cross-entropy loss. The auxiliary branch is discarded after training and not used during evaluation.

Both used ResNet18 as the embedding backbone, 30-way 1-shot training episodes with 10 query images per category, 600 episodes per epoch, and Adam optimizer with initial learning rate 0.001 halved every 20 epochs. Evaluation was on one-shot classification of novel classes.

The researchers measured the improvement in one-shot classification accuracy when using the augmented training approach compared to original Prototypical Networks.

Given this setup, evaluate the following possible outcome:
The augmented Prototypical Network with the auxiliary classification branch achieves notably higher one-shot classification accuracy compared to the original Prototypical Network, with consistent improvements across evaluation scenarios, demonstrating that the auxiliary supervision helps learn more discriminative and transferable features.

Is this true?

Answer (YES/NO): NO